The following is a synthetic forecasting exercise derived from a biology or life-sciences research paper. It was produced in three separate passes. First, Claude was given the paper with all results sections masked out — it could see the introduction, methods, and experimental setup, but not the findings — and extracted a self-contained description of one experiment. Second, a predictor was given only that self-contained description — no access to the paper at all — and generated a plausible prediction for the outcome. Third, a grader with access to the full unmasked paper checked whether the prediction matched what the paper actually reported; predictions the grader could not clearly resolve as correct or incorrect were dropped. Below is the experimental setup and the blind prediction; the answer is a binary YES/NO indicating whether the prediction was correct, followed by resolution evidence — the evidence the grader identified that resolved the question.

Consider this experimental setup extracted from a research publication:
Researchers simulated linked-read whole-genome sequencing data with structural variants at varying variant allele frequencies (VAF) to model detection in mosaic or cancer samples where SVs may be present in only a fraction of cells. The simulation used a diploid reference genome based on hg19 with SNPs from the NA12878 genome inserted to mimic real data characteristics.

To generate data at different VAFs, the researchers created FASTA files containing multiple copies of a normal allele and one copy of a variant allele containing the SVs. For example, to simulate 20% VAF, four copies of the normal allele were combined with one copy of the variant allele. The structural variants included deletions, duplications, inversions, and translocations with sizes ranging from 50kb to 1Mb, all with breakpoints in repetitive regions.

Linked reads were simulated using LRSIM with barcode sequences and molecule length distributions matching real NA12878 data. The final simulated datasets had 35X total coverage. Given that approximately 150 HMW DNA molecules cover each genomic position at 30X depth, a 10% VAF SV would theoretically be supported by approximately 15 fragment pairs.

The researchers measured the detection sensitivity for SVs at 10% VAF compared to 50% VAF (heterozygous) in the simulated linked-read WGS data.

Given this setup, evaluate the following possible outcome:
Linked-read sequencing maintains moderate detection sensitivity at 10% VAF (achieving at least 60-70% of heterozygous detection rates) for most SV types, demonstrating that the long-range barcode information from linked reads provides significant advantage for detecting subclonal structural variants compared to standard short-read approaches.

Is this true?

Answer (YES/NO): YES